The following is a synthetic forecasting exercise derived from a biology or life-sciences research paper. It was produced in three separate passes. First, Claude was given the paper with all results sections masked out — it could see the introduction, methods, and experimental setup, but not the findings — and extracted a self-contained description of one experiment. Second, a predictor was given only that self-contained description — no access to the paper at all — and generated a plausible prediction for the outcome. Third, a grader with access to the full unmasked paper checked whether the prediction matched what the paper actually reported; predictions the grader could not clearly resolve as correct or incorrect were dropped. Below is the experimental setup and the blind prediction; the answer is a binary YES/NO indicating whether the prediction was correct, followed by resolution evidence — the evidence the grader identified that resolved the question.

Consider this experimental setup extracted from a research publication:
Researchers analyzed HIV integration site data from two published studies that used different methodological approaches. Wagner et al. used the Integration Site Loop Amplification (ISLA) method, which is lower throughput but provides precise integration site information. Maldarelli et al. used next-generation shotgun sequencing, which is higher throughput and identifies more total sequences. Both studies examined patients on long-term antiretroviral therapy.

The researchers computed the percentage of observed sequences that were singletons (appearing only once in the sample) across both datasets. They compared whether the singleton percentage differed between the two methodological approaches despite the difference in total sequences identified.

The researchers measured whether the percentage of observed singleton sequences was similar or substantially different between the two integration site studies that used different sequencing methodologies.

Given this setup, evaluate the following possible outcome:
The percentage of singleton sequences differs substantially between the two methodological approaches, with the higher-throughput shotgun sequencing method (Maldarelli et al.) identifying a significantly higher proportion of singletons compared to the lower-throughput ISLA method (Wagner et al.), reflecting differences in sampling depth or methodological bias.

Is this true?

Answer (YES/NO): NO